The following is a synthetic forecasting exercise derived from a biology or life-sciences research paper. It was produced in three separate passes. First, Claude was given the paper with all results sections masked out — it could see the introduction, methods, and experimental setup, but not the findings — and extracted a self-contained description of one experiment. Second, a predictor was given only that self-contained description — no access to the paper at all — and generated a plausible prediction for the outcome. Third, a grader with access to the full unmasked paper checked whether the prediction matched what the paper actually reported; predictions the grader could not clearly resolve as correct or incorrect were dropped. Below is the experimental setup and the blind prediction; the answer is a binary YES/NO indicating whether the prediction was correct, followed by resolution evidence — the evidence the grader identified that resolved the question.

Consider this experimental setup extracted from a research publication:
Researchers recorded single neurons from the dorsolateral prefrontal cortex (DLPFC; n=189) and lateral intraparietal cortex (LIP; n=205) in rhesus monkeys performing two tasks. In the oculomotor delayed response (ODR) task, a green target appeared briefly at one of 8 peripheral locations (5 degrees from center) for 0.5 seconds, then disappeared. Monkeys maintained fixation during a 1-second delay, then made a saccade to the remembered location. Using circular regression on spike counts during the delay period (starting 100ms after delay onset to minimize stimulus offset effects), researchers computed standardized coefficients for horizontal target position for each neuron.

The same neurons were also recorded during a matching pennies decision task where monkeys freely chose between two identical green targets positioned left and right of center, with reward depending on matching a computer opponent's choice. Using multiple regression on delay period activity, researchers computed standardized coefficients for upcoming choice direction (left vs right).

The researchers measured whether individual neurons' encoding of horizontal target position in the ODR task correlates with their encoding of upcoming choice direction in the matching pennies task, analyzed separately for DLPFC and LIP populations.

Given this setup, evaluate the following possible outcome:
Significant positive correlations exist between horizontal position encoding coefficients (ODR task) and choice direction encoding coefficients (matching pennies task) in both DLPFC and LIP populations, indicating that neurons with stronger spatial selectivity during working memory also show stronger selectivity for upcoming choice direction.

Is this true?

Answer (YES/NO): NO